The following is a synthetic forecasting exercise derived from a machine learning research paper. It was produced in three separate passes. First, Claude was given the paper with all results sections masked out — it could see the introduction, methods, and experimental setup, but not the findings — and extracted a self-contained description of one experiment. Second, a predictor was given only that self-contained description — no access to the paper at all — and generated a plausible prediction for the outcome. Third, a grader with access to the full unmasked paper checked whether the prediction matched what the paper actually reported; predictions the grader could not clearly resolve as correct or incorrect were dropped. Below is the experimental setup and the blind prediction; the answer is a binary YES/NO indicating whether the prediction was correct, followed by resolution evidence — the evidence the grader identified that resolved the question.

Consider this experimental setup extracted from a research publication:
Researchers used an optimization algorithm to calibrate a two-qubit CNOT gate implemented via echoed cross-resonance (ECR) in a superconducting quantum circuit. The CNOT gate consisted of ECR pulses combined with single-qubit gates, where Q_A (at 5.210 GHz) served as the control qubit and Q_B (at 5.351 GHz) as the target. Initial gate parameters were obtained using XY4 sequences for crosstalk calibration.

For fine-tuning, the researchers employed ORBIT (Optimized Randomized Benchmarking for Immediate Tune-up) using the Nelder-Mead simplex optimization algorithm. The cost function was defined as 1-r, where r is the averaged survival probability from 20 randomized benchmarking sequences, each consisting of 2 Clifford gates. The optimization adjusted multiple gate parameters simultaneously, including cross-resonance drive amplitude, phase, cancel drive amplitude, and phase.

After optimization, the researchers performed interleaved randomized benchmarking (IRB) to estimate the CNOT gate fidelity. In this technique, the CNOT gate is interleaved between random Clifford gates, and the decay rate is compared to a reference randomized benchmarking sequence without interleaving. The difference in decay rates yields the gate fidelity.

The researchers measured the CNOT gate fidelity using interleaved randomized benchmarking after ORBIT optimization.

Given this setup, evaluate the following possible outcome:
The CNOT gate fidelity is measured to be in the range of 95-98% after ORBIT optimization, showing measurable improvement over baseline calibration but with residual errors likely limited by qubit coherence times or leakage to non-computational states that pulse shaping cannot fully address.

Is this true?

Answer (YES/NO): YES